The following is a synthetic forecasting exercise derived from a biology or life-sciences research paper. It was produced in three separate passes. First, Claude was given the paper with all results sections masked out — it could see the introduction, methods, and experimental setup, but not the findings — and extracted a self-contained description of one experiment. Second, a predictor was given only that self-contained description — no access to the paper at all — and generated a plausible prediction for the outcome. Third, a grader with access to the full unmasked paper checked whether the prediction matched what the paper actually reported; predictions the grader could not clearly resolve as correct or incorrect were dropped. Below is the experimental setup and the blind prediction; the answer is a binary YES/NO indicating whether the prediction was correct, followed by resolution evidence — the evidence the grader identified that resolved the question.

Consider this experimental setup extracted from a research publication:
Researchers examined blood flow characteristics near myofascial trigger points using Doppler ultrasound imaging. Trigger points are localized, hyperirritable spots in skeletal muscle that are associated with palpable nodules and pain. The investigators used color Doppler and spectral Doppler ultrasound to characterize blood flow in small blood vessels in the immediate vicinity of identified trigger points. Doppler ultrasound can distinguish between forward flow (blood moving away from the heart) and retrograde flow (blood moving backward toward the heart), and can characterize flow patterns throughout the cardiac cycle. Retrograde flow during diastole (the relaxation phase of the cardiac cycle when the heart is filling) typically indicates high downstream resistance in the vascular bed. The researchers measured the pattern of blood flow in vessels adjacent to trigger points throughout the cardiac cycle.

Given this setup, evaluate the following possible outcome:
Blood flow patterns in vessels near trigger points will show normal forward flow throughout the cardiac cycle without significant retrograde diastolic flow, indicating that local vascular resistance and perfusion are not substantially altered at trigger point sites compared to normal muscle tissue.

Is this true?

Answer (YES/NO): NO